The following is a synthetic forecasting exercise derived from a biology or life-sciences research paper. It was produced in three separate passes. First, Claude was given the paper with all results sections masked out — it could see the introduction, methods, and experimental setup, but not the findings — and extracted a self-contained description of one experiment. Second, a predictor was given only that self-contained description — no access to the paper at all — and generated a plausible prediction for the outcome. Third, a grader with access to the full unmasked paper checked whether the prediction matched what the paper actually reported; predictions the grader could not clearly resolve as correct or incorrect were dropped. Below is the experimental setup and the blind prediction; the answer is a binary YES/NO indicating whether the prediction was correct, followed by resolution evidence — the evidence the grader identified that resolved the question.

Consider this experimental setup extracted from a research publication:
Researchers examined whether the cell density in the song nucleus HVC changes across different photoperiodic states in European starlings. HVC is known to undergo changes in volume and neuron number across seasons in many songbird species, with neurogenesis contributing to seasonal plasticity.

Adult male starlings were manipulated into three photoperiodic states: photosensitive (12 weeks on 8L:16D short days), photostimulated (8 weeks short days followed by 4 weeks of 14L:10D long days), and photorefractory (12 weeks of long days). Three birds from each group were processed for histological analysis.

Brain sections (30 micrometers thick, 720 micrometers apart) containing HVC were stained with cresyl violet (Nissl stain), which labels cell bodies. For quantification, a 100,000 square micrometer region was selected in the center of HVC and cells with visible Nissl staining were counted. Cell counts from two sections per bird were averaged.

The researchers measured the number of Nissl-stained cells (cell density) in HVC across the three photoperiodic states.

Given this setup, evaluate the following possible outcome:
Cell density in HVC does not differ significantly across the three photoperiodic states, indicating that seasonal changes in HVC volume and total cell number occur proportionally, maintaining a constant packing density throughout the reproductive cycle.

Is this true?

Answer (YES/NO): YES